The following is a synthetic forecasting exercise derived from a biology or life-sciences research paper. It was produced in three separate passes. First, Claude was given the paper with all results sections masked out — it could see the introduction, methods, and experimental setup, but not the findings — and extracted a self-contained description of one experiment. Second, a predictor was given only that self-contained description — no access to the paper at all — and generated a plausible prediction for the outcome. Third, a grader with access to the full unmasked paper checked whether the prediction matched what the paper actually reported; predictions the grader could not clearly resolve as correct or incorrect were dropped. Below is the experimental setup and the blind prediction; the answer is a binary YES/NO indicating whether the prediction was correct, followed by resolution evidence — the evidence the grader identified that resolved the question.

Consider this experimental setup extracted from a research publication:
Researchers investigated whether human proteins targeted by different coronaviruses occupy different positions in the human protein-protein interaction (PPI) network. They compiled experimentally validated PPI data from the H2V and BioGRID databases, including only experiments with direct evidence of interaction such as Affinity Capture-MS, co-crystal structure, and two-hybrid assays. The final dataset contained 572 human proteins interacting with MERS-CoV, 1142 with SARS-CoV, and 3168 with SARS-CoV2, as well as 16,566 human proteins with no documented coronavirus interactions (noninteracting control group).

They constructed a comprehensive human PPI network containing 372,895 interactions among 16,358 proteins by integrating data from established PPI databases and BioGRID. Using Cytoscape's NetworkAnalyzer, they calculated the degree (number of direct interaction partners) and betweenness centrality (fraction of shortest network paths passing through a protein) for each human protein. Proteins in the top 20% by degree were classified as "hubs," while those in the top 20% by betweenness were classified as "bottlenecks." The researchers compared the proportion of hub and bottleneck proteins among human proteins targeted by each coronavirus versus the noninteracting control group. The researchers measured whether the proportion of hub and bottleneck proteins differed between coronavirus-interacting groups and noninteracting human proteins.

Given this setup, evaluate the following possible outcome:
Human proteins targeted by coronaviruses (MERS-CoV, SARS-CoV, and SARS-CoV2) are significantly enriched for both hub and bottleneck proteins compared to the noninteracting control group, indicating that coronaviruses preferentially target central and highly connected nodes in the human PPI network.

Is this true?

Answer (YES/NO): YES